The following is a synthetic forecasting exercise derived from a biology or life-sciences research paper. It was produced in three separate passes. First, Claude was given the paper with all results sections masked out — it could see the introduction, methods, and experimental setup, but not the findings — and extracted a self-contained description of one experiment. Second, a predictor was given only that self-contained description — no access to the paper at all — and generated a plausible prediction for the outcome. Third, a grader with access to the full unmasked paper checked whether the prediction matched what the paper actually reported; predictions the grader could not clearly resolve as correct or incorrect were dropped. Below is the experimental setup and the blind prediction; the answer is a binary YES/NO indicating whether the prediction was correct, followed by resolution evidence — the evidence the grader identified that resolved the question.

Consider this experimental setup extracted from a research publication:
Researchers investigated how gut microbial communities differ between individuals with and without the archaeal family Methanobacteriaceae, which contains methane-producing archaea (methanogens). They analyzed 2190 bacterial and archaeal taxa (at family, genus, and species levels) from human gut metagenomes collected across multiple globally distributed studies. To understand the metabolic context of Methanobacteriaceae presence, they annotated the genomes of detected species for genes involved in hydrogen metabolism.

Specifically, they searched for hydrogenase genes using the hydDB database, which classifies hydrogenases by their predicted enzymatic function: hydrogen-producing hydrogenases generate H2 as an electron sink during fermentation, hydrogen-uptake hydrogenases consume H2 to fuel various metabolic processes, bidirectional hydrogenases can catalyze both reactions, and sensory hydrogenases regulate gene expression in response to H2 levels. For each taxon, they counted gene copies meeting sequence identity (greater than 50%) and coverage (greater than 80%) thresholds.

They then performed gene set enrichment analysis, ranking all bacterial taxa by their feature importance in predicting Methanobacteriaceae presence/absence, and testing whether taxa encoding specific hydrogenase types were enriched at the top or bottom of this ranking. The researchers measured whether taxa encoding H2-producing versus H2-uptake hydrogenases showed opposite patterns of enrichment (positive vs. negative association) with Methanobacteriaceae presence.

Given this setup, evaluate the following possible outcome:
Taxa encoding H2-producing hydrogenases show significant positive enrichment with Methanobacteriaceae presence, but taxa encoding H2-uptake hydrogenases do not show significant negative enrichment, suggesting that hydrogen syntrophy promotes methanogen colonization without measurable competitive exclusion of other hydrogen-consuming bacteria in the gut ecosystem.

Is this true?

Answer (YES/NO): YES